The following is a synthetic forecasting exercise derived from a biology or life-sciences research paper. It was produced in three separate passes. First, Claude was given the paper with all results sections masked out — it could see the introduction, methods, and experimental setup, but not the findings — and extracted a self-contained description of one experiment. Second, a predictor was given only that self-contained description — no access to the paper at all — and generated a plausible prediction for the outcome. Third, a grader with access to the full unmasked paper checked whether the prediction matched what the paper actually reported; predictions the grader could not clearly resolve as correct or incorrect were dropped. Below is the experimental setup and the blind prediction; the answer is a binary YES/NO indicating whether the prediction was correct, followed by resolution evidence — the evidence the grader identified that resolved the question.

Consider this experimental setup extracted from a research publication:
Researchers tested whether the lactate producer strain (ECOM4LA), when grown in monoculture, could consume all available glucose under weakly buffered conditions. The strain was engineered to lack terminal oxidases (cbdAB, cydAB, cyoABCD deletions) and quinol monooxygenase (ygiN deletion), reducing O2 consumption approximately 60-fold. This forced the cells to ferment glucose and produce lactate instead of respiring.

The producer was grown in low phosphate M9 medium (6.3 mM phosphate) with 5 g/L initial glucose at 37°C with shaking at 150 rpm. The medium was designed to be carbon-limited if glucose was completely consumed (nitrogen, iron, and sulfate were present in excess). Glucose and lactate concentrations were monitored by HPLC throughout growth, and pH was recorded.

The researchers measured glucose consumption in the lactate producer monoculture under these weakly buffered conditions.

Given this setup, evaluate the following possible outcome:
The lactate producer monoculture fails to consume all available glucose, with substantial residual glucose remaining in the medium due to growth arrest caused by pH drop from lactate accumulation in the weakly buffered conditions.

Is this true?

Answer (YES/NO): YES